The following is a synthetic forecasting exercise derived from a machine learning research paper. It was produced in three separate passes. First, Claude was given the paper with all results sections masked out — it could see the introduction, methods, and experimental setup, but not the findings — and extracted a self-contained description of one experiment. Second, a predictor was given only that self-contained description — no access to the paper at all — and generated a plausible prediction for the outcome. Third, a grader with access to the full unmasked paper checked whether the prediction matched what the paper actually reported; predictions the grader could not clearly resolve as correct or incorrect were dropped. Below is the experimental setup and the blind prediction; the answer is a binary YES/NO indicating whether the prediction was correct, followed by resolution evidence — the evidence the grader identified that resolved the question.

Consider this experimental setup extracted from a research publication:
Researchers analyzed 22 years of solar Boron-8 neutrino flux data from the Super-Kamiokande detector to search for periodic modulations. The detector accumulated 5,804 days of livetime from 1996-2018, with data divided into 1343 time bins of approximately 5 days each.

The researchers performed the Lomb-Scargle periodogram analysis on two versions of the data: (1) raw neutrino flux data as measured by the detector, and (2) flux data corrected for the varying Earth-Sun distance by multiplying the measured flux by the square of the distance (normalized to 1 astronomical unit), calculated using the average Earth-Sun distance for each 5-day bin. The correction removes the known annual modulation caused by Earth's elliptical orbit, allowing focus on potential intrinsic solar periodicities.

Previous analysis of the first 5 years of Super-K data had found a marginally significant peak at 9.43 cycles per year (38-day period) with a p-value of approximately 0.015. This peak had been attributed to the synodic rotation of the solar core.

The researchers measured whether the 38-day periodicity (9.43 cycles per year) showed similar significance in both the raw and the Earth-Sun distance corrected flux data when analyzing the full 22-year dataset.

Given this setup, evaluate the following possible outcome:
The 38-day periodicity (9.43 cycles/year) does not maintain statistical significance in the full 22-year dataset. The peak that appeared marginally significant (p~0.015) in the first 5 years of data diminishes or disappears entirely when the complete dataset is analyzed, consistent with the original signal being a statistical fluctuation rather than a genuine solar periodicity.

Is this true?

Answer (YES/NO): YES